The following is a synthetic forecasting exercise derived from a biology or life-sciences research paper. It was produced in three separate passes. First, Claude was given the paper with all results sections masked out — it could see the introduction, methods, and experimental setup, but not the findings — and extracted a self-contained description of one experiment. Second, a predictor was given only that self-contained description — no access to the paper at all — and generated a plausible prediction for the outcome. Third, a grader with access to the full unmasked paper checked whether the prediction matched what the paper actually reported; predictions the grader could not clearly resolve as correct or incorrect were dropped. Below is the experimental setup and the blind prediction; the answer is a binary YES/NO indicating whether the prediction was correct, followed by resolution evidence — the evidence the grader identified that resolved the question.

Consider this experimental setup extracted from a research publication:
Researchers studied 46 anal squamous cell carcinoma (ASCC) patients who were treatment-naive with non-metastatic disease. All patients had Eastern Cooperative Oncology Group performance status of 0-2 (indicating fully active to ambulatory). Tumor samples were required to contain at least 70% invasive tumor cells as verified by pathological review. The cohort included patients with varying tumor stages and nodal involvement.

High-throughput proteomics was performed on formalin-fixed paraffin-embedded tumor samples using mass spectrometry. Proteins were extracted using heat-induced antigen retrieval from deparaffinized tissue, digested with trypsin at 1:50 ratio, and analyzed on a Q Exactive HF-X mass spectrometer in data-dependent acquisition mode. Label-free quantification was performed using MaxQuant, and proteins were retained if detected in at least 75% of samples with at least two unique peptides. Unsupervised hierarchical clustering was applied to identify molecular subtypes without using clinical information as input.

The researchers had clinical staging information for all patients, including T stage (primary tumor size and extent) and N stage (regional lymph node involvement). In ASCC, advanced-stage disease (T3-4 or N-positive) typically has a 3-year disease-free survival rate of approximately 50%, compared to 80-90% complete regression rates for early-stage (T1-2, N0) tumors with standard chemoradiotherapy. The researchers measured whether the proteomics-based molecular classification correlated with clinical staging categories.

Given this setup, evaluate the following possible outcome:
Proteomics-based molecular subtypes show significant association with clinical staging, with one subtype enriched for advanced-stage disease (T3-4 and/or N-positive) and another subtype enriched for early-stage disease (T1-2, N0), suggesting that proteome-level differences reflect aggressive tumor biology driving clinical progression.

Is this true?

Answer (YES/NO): NO